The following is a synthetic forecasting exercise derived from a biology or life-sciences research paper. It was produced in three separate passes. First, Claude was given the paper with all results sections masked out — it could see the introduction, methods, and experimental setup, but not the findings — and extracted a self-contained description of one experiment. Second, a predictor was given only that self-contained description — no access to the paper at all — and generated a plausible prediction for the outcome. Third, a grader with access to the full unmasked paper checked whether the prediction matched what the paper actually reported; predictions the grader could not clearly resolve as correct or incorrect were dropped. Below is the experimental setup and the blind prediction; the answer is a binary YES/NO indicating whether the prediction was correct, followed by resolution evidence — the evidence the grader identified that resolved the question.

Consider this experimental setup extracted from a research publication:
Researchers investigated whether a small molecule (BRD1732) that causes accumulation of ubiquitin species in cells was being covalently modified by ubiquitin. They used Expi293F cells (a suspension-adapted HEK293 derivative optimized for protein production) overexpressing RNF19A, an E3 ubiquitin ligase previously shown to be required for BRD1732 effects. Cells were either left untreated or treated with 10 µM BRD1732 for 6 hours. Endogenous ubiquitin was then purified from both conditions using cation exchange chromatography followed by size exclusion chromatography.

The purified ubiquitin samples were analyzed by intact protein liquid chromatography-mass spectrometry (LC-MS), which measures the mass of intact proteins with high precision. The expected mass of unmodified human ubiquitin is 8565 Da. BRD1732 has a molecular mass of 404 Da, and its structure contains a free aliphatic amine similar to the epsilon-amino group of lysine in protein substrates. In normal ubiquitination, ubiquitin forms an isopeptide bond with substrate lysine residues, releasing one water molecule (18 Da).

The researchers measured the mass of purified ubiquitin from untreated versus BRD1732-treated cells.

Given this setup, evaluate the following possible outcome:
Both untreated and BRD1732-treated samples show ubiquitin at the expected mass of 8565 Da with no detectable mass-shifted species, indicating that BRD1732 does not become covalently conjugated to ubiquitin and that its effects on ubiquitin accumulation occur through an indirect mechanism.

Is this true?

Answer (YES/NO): NO